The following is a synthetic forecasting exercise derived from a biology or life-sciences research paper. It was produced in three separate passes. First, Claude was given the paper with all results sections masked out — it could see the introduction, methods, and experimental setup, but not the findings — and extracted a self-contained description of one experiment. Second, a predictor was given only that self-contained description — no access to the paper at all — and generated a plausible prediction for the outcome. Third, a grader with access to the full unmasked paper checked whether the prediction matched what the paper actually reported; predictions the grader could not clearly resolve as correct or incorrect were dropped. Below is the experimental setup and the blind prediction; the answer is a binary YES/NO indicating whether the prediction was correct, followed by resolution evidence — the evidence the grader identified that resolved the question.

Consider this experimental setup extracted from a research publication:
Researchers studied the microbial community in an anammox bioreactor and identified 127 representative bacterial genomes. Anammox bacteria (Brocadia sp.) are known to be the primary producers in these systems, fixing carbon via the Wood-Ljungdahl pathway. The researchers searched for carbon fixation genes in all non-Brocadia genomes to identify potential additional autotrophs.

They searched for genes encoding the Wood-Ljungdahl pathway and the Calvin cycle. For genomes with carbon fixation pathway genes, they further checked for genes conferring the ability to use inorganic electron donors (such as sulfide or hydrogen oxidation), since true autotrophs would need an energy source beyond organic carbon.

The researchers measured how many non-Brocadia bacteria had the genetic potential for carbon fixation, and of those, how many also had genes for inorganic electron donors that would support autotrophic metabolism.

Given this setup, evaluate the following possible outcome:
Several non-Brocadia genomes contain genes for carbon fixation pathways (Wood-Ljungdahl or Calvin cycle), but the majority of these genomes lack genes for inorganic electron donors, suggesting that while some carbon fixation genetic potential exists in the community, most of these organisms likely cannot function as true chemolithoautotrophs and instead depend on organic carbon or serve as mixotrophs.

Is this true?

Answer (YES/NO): NO